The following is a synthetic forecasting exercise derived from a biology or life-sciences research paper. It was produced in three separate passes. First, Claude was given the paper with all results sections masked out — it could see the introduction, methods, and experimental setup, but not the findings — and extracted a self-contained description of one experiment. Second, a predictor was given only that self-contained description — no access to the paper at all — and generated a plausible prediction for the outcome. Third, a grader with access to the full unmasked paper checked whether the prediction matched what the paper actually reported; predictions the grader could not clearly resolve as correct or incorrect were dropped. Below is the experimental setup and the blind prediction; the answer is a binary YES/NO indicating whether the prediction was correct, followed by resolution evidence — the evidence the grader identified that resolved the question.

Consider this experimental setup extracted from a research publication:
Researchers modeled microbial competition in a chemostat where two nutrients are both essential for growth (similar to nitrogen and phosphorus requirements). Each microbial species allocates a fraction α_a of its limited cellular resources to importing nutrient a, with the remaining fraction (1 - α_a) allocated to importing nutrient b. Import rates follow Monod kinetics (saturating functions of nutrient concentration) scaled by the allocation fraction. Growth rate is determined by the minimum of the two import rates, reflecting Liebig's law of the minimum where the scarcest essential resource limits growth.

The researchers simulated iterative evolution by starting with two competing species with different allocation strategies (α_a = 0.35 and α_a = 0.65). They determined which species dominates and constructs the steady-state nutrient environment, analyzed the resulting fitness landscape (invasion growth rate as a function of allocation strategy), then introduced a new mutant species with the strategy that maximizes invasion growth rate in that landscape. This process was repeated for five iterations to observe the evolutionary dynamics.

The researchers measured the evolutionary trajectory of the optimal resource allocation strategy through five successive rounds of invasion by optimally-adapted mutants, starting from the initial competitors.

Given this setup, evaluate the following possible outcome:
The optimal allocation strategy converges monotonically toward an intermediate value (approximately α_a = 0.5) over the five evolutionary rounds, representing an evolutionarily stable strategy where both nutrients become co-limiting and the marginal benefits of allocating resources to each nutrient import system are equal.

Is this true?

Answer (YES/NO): YES